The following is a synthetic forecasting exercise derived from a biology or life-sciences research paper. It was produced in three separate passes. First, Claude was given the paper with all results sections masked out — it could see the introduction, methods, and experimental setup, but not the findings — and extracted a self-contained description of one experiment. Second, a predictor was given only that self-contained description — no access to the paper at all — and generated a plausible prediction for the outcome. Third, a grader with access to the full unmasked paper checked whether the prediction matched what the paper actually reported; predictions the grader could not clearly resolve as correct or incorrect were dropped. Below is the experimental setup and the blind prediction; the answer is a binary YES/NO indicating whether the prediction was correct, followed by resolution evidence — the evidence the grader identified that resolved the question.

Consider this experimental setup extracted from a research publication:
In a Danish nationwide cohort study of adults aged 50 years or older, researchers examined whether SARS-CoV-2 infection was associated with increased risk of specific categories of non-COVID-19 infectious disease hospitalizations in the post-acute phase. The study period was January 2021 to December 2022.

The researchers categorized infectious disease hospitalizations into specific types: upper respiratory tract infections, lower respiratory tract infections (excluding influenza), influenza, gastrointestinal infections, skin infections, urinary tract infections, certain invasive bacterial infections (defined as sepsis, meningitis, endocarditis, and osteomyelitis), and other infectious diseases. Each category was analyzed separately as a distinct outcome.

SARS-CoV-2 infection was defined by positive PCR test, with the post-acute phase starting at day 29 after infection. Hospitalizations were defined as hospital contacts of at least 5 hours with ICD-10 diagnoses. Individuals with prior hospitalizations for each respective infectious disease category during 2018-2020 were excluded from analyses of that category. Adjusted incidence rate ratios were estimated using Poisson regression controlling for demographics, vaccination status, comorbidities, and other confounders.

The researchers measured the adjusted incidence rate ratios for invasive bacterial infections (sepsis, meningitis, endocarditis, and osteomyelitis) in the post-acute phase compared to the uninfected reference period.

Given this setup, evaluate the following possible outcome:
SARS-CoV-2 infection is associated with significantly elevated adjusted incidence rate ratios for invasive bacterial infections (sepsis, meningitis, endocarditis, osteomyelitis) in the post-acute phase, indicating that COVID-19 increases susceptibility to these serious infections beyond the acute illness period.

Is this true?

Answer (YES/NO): NO